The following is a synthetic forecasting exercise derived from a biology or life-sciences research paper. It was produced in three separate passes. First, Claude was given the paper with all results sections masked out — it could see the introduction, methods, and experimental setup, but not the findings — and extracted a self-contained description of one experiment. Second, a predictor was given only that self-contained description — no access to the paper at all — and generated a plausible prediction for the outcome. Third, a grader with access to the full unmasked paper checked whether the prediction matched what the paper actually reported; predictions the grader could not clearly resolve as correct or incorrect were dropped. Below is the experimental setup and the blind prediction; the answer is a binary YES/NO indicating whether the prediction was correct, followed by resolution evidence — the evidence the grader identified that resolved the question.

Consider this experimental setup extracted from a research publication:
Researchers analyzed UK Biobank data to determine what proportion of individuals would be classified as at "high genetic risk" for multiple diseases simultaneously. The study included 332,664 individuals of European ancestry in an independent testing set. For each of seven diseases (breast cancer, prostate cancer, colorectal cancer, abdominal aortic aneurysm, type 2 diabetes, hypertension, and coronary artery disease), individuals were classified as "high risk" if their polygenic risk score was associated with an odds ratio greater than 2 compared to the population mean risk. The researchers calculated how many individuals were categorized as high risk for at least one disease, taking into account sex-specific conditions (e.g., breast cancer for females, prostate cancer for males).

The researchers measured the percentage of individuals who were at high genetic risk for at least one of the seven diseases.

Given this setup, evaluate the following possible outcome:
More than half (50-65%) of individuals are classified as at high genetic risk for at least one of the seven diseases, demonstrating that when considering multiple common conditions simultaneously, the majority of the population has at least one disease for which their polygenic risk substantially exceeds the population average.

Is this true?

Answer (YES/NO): NO